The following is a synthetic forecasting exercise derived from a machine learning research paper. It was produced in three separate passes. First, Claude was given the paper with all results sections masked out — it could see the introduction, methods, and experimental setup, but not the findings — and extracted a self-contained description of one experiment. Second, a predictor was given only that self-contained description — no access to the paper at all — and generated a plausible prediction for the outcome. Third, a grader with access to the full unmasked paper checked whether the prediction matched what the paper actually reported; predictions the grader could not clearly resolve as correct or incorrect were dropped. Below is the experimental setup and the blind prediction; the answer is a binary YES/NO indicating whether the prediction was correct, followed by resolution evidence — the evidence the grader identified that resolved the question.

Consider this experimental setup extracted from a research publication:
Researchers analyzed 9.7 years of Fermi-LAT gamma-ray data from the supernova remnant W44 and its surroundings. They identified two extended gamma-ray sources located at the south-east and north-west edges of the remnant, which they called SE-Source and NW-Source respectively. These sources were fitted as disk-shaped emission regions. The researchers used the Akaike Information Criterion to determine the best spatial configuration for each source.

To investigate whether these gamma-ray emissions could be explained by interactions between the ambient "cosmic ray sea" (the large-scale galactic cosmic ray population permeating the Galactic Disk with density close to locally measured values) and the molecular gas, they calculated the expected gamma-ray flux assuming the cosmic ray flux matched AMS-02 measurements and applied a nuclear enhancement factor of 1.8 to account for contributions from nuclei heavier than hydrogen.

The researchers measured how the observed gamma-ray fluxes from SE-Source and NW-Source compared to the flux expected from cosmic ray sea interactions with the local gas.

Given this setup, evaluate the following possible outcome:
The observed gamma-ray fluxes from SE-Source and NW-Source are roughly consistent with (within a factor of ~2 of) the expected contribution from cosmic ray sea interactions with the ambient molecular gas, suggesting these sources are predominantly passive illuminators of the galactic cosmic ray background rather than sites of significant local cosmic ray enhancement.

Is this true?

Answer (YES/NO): NO